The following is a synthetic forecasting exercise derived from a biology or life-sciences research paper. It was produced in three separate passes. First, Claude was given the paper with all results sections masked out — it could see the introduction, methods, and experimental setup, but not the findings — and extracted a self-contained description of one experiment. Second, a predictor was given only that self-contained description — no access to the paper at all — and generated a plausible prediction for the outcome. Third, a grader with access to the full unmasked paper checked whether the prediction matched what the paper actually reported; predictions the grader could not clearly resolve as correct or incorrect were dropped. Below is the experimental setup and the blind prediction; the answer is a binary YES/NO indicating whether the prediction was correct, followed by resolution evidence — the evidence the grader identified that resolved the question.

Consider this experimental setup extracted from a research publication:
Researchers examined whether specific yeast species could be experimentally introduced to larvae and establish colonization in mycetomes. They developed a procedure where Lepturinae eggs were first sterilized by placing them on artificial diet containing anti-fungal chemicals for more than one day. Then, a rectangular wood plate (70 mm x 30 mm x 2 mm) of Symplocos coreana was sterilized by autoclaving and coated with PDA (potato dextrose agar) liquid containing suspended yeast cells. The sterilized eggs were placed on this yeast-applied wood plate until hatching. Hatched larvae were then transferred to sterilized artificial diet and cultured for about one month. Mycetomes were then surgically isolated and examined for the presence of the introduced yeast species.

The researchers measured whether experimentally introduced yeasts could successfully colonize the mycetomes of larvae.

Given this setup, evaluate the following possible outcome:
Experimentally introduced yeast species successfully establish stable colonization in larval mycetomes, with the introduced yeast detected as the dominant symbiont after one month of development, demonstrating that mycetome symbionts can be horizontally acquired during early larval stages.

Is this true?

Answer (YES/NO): YES